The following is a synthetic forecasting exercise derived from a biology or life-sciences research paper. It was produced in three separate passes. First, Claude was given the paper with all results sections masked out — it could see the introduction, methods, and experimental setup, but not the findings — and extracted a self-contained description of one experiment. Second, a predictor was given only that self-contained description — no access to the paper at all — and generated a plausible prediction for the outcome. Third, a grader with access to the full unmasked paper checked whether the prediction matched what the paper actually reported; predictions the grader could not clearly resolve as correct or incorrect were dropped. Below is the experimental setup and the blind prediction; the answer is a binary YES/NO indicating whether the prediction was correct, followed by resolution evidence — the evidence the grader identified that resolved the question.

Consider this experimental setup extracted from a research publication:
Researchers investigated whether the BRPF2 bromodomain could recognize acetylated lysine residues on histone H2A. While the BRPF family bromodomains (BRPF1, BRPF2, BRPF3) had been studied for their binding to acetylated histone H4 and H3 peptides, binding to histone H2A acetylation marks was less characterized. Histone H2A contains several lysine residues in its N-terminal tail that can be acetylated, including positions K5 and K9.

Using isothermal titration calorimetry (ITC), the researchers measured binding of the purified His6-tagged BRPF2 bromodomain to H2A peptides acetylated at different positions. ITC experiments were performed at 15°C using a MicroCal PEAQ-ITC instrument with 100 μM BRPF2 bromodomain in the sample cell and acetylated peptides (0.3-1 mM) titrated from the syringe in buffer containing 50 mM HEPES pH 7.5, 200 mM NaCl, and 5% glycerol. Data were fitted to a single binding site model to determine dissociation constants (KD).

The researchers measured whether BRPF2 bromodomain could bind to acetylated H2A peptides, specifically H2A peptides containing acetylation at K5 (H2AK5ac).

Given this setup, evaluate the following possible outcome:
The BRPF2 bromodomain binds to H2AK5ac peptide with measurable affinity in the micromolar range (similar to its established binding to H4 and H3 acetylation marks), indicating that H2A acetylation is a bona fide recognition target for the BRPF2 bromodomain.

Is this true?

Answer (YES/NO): NO